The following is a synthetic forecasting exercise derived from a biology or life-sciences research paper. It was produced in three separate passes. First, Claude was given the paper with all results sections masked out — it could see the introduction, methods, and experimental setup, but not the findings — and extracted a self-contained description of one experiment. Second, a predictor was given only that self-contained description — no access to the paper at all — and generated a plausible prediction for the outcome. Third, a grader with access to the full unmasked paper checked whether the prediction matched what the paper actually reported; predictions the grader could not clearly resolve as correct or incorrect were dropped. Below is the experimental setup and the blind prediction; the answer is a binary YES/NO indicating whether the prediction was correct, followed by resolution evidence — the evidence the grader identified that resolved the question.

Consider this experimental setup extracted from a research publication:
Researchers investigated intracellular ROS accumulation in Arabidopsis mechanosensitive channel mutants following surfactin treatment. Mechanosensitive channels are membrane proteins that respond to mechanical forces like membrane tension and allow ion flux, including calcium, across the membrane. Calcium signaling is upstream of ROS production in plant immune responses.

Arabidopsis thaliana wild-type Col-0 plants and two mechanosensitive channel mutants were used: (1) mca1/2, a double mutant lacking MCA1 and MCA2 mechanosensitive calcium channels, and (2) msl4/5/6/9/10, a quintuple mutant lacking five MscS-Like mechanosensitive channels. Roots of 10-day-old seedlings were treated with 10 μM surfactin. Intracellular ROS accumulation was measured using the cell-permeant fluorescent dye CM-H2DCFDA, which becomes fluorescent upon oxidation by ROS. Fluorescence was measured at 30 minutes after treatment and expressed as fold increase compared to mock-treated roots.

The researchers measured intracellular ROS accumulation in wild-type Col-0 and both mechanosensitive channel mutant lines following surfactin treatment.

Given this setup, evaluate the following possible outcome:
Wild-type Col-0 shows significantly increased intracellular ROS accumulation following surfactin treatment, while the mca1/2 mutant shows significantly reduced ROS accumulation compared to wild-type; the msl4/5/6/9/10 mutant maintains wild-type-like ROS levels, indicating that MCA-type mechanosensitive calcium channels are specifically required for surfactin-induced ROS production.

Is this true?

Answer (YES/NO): NO